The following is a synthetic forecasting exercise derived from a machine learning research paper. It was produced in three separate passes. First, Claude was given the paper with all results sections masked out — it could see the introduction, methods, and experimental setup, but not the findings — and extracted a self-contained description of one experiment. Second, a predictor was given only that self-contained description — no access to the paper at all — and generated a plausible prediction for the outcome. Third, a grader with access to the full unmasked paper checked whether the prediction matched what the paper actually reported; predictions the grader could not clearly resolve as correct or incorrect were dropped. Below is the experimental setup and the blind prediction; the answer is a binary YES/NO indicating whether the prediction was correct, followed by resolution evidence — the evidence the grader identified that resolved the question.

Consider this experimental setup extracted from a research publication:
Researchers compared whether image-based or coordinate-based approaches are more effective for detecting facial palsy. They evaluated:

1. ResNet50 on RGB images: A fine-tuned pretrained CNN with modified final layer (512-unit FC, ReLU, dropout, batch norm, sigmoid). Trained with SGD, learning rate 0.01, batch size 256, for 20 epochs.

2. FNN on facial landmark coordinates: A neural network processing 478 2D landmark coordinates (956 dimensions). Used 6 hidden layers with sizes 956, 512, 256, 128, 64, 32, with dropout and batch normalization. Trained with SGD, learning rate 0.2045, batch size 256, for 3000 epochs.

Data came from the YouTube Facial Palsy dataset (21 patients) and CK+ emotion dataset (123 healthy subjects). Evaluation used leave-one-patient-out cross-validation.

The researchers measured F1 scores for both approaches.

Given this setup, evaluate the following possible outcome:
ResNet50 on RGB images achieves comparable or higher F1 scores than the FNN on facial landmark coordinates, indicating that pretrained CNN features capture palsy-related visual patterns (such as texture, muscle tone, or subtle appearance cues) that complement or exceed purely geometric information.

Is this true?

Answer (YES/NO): YES